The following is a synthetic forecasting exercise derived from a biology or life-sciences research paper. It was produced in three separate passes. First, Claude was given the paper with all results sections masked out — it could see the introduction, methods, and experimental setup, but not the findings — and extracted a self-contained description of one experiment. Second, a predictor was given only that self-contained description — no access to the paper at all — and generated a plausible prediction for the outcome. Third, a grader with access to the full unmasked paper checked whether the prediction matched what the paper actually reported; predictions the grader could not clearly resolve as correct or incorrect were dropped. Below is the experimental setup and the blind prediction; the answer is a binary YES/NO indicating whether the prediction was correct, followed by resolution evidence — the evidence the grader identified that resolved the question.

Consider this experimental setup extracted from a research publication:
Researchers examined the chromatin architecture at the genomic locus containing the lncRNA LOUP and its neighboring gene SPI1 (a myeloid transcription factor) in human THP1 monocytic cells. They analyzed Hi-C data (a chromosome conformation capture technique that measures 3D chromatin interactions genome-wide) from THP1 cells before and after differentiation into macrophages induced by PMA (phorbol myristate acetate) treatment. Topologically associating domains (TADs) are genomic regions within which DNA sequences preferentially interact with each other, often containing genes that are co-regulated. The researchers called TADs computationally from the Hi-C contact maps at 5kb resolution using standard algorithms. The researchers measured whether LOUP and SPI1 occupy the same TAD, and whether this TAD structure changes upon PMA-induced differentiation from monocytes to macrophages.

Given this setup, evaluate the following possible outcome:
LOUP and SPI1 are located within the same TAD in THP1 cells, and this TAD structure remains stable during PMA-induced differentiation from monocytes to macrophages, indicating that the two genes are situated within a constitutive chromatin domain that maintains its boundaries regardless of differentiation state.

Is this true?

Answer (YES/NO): YES